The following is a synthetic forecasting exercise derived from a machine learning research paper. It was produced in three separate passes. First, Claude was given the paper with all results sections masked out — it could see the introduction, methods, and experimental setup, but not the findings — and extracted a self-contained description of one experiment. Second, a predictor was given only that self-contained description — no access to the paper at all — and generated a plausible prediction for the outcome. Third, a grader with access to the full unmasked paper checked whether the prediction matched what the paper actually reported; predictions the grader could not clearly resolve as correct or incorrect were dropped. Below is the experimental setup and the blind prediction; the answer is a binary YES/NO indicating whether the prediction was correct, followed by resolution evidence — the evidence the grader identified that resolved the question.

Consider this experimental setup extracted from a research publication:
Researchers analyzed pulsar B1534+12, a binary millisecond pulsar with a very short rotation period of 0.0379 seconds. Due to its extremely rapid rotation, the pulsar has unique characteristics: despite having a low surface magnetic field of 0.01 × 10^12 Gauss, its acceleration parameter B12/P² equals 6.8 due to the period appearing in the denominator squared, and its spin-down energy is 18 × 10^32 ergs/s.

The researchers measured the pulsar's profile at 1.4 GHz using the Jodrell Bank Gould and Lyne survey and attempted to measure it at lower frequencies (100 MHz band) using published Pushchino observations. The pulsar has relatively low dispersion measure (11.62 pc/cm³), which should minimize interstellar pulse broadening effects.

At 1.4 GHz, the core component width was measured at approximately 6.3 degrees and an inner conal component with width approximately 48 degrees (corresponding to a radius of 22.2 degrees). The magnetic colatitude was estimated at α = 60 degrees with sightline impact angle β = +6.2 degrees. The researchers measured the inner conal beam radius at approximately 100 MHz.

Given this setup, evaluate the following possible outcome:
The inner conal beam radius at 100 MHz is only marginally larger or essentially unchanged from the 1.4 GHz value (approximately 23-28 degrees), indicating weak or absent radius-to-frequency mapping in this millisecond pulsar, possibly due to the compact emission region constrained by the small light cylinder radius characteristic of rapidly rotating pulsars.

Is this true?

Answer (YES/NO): YES